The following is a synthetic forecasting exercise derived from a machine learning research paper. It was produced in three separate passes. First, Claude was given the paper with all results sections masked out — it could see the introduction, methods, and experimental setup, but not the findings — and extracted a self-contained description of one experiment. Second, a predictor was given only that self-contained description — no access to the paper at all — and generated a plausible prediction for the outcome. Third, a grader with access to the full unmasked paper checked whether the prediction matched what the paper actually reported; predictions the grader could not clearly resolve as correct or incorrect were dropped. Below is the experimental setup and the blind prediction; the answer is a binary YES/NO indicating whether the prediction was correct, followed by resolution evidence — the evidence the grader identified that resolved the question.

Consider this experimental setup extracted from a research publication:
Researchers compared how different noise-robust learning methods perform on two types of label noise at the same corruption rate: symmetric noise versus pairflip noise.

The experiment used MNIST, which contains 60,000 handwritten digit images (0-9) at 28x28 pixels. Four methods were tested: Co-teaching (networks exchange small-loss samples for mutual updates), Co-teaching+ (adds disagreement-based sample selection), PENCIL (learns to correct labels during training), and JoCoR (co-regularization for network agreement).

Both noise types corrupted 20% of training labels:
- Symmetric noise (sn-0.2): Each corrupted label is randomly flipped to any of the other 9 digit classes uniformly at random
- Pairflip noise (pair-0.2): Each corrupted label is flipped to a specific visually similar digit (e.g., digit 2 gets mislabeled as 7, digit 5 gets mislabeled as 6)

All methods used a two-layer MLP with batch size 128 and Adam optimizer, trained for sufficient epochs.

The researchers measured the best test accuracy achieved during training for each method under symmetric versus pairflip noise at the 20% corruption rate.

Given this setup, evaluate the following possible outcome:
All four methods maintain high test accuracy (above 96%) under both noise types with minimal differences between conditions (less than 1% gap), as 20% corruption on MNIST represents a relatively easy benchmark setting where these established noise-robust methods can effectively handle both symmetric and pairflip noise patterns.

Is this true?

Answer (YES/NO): NO